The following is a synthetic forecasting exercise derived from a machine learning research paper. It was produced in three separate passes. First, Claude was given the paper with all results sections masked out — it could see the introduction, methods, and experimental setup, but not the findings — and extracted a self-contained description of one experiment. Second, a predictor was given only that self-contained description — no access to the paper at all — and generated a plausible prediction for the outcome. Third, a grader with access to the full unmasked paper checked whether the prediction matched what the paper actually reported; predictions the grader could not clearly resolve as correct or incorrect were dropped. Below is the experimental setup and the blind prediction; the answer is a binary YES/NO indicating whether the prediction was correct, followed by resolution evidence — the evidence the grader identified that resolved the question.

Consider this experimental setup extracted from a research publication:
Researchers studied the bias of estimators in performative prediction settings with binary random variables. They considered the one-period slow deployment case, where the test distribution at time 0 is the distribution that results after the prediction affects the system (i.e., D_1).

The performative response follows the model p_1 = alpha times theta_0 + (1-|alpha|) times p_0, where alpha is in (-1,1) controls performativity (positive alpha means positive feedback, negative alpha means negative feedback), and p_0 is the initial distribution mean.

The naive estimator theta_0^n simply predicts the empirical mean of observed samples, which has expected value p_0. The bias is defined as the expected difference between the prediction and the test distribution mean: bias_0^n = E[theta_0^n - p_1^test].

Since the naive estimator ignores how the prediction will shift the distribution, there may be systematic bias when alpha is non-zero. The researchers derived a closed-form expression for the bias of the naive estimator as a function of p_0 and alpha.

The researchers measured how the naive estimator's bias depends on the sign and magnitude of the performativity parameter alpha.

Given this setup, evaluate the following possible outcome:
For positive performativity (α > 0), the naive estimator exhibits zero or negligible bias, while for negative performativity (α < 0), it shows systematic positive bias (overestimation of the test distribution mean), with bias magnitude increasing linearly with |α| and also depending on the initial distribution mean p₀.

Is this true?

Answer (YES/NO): YES